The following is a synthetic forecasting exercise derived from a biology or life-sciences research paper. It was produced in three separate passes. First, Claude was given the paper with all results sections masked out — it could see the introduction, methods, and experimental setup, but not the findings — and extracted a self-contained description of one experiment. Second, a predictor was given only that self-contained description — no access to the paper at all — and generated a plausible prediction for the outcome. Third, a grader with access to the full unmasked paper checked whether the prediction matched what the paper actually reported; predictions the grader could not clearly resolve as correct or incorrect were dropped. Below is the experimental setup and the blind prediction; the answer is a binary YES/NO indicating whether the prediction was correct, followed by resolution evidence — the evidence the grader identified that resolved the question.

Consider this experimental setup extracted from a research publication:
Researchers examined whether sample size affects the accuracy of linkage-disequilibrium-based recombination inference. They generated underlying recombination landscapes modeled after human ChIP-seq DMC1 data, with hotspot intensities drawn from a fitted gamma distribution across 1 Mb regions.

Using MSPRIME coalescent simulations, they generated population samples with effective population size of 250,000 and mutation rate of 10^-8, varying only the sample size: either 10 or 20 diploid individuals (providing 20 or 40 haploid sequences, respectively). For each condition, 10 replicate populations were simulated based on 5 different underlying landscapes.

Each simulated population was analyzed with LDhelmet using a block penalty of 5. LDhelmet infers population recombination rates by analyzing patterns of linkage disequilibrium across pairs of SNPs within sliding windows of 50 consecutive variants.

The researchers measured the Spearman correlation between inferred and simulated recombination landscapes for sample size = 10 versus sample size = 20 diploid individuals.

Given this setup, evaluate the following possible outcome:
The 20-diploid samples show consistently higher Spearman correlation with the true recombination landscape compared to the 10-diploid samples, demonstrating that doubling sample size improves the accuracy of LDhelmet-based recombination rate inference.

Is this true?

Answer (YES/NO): YES